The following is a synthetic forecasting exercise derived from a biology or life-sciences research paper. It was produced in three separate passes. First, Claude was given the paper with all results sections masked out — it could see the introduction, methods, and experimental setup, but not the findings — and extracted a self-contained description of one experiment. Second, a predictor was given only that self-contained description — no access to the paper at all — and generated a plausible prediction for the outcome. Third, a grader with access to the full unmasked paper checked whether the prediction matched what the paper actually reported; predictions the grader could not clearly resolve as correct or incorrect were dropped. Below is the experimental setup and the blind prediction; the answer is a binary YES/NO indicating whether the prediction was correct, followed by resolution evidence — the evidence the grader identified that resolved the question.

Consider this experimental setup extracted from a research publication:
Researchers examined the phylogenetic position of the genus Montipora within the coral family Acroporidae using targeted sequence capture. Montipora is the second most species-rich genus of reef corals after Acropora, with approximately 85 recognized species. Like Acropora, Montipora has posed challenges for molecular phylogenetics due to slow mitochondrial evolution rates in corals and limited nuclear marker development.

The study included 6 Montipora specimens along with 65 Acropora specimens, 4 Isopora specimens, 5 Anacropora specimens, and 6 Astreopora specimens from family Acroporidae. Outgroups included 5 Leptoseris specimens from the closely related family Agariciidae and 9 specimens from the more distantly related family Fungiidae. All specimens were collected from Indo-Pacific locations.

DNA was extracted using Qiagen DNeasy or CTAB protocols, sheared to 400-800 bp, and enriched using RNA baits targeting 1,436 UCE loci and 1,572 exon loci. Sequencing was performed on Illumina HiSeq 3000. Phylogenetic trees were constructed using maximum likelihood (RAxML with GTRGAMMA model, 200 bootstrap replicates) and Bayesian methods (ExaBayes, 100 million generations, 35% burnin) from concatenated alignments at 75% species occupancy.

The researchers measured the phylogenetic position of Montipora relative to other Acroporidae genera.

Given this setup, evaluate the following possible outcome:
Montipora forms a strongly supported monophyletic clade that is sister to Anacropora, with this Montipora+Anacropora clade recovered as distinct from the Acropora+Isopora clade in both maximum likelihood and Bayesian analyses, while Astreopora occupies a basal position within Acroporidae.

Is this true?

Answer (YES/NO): NO